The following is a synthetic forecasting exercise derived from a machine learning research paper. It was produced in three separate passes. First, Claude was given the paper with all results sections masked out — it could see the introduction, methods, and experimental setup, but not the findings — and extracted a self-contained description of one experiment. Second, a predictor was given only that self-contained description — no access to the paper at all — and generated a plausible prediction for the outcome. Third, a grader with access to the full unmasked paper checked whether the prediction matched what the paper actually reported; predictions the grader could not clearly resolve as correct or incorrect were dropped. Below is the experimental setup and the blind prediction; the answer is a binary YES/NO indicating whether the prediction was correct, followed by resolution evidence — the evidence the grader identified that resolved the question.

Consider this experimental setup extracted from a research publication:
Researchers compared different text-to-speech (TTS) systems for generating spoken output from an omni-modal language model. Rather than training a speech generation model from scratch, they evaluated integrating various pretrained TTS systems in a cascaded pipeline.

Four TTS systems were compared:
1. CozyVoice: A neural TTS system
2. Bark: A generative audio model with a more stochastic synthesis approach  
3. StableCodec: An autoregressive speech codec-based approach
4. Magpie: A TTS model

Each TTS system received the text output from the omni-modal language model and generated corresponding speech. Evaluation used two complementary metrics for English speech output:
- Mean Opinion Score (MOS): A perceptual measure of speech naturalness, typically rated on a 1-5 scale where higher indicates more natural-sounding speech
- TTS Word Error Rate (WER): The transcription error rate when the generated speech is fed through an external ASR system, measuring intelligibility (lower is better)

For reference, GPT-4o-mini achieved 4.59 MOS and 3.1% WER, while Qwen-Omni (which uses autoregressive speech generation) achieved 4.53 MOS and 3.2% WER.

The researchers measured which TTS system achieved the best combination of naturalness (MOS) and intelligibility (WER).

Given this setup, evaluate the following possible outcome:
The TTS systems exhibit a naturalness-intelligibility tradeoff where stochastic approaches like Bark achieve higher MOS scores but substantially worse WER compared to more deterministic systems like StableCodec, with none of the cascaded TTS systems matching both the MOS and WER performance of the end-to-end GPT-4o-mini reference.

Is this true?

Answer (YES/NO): NO